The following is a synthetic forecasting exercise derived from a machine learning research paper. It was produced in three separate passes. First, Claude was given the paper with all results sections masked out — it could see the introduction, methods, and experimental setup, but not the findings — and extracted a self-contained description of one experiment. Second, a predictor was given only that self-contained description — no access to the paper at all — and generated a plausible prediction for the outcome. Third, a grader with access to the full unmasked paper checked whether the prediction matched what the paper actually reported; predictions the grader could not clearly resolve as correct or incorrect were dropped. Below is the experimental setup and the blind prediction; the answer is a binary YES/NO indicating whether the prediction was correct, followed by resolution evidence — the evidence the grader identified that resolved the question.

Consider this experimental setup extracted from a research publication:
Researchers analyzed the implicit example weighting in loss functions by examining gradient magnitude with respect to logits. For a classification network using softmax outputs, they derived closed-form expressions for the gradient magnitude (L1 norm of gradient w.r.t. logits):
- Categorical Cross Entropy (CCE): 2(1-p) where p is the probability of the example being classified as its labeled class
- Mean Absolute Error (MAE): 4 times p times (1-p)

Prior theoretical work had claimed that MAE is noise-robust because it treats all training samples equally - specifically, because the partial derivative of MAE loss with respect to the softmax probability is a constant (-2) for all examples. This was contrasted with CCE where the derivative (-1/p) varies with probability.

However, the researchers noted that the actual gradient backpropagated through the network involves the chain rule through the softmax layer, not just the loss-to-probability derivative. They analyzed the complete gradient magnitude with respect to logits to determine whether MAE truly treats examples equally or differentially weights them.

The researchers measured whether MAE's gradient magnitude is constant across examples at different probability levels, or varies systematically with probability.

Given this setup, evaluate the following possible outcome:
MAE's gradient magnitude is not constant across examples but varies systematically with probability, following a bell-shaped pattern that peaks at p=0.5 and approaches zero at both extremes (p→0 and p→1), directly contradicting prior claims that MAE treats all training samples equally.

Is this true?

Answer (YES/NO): YES